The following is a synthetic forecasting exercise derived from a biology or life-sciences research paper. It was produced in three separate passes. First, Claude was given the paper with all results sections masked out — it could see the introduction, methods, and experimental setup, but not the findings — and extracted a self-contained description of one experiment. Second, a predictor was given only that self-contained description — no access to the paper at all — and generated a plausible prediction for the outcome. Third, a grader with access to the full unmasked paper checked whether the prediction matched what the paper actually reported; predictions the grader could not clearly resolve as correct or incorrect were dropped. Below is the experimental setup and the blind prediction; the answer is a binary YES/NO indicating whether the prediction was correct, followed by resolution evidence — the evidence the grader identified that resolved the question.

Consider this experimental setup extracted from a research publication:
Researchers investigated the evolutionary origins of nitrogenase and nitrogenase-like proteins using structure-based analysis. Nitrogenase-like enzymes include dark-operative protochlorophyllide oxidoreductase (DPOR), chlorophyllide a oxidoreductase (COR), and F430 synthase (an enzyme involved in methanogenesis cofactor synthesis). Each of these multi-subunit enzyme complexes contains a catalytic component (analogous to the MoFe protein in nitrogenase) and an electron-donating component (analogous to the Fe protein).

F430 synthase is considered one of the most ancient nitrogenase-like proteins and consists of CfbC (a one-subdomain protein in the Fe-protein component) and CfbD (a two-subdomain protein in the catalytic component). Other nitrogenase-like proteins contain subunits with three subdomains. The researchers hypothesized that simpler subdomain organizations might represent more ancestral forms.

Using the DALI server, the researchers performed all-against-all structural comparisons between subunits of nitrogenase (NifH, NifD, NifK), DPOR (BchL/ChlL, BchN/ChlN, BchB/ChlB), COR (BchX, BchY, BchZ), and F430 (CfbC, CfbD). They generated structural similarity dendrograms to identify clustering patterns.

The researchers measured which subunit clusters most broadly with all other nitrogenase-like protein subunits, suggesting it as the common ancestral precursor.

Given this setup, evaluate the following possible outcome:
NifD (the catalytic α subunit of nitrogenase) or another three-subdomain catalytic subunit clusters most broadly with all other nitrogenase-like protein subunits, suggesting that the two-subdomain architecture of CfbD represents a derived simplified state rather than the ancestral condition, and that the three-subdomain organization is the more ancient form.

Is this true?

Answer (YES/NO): NO